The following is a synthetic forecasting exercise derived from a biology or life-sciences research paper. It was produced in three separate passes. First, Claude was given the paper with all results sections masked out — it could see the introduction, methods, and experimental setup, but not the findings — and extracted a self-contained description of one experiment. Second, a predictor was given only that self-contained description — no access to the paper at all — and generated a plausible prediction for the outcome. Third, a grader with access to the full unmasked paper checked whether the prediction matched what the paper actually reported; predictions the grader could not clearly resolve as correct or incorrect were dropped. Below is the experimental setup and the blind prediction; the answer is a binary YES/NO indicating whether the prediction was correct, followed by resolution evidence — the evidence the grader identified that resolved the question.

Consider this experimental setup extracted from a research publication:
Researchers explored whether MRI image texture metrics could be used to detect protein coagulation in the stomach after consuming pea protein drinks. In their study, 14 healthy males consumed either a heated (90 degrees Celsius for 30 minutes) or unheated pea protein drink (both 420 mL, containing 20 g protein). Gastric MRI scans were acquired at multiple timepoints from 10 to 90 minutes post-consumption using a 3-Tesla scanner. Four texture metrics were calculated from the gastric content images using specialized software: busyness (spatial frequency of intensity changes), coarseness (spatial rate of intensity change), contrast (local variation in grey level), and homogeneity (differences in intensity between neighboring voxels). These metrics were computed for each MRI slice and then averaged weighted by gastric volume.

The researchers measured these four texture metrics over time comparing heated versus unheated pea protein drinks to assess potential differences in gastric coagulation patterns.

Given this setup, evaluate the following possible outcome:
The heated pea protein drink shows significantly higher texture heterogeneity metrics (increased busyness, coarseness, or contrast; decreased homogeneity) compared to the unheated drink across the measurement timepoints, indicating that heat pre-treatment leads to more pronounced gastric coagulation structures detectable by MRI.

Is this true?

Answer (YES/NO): NO